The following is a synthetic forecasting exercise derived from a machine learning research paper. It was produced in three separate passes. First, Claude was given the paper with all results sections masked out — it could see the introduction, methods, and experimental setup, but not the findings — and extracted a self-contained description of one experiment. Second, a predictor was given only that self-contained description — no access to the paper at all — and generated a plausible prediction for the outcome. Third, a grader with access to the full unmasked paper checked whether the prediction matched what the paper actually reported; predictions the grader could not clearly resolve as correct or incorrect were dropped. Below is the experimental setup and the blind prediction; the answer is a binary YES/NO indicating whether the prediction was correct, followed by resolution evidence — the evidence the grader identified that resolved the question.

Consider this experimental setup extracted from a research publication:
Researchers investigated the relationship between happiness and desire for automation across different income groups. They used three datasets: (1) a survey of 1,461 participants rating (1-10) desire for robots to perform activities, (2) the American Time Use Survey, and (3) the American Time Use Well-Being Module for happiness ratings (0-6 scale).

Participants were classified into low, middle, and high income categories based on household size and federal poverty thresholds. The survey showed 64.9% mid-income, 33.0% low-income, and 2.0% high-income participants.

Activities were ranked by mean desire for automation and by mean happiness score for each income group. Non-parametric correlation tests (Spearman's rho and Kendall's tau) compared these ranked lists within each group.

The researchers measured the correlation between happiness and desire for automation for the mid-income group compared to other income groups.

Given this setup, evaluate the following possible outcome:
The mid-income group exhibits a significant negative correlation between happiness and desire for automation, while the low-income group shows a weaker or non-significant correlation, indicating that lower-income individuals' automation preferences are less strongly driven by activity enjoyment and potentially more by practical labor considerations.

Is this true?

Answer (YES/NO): YES